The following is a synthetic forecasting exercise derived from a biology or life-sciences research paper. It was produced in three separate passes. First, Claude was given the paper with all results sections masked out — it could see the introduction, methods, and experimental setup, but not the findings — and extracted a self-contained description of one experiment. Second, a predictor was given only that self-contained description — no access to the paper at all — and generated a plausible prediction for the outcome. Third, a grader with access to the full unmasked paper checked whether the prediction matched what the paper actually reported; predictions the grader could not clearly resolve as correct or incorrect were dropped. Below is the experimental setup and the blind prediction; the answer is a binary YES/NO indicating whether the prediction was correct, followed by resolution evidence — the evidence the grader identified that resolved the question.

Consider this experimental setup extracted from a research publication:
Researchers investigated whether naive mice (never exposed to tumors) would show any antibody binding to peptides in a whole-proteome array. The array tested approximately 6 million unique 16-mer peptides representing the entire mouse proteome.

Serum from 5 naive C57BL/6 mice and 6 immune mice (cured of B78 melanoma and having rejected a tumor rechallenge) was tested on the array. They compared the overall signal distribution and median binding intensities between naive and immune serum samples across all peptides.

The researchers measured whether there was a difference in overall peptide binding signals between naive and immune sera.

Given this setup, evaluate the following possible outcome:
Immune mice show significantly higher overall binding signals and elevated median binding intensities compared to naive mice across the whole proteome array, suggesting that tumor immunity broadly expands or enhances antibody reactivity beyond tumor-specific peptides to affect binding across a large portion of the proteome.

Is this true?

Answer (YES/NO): NO